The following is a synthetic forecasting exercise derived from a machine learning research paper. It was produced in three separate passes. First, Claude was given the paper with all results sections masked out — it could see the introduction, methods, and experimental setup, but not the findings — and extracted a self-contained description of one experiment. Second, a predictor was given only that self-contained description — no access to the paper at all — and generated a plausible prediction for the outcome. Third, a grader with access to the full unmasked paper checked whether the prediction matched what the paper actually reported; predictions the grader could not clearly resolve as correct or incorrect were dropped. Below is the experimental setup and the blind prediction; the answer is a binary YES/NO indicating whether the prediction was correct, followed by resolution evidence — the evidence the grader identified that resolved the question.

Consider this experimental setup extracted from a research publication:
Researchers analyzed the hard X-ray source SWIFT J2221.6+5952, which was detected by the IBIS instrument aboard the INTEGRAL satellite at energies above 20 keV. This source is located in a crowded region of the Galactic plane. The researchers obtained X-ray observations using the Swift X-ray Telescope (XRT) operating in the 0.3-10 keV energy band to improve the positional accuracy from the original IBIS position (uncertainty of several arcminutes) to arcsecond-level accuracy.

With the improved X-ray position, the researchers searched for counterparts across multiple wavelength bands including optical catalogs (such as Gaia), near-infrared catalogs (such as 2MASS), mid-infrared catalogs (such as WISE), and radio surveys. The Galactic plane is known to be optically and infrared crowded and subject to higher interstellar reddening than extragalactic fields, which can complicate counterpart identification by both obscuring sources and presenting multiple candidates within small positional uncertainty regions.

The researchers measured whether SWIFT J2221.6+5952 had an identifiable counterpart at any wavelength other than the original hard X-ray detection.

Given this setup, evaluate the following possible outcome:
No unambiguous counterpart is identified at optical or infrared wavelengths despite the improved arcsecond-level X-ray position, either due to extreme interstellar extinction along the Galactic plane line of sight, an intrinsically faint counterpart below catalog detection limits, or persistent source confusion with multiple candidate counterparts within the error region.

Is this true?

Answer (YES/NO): YES